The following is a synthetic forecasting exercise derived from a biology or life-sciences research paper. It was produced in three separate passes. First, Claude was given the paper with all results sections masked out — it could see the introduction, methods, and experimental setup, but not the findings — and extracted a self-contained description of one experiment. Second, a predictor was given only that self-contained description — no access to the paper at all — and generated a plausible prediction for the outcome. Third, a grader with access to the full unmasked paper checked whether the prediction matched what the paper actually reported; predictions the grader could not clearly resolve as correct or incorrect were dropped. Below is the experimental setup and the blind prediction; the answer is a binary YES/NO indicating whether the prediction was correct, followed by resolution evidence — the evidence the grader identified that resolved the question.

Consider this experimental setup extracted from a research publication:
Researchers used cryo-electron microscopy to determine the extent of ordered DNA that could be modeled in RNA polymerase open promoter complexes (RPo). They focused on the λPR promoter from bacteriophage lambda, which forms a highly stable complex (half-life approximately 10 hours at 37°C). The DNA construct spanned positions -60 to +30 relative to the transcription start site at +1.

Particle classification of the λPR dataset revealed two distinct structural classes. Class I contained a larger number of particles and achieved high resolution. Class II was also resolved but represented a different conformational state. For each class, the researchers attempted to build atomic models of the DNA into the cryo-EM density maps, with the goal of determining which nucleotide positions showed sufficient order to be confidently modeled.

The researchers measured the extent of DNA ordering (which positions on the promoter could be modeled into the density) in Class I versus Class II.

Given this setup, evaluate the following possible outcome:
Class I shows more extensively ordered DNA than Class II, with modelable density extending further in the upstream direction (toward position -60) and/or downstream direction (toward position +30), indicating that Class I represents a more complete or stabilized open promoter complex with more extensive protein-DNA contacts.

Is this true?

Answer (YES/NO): YES